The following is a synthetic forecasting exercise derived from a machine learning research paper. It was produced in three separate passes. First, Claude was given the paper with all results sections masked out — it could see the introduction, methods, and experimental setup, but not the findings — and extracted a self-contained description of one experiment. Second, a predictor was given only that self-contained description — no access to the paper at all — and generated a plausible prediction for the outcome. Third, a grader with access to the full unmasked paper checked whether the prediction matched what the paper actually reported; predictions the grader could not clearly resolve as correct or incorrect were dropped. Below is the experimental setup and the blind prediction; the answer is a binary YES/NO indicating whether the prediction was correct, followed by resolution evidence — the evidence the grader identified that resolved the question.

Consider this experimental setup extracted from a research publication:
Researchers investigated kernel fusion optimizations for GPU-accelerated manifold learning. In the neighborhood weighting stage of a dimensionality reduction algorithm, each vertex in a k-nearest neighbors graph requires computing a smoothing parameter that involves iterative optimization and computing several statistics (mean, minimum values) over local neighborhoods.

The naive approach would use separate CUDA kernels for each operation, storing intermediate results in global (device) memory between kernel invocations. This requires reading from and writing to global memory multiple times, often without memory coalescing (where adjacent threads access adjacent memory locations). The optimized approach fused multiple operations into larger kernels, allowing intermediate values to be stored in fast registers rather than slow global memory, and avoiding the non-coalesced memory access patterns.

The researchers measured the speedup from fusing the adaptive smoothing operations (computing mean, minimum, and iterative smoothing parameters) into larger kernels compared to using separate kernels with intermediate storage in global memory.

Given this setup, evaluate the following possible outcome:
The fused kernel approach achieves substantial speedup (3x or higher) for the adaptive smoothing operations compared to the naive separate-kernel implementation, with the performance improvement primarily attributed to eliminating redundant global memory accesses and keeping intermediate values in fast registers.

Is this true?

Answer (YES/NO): YES